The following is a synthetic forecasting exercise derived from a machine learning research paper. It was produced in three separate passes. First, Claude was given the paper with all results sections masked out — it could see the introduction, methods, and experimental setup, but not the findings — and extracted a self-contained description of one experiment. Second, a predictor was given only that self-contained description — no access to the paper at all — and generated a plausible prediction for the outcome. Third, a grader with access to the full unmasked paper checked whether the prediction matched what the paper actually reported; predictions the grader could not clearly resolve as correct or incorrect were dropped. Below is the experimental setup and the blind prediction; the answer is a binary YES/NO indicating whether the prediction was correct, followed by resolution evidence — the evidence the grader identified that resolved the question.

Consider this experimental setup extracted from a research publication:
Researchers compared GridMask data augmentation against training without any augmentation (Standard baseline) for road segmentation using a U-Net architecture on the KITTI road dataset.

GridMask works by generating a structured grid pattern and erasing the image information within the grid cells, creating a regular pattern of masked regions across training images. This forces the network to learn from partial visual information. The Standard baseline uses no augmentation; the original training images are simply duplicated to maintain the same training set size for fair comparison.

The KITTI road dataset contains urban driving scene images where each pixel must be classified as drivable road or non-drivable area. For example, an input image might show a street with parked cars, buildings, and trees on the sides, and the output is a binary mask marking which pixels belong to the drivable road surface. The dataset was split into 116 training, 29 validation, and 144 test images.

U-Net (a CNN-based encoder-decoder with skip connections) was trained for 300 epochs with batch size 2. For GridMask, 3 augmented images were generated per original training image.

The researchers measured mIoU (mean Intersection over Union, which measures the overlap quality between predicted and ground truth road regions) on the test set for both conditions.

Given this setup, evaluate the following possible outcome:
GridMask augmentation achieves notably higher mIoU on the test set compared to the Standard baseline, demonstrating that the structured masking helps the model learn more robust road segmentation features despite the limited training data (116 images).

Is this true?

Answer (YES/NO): NO